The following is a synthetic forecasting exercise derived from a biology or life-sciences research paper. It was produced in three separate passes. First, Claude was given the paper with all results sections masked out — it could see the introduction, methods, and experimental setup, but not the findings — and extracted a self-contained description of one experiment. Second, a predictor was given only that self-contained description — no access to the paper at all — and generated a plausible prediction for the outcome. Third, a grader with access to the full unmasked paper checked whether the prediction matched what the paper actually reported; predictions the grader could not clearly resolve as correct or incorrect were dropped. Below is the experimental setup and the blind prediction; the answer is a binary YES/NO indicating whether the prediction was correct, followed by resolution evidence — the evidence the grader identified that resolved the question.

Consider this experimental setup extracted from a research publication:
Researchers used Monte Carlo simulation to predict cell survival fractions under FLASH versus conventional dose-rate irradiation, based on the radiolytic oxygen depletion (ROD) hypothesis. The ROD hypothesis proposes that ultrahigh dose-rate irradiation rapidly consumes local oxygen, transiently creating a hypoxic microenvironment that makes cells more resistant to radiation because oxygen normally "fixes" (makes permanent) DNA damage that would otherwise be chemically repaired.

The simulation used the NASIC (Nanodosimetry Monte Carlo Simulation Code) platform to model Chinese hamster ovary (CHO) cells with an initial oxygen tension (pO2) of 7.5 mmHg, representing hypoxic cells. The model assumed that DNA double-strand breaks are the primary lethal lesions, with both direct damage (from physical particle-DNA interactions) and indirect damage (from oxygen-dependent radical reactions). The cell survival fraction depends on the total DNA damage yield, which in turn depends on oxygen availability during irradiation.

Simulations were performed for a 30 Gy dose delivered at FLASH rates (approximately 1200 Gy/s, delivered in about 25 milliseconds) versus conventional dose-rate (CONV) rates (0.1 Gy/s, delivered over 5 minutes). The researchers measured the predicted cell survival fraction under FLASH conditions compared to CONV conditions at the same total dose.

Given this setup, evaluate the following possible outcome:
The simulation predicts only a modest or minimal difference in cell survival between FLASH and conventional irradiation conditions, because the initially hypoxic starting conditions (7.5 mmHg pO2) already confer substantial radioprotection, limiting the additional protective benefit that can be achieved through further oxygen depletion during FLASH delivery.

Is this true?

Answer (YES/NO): NO